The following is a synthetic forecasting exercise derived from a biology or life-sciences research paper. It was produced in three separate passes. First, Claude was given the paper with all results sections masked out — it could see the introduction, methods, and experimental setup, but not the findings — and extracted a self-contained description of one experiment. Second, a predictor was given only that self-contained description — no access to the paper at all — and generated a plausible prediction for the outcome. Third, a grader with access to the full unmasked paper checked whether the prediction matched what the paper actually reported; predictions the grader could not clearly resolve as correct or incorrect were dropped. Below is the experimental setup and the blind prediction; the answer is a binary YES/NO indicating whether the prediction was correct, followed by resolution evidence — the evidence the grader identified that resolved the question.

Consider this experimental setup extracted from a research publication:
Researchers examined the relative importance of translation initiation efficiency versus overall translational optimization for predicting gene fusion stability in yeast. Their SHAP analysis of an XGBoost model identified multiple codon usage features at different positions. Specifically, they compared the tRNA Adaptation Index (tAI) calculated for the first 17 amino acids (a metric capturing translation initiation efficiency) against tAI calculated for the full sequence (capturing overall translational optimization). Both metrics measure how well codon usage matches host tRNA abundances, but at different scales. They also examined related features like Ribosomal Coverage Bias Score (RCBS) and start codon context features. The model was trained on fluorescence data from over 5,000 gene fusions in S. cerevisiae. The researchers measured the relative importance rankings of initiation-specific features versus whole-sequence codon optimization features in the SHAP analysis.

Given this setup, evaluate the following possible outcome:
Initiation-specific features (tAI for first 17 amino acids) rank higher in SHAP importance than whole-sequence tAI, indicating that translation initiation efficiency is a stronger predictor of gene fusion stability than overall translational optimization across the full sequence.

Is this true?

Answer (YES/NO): NO